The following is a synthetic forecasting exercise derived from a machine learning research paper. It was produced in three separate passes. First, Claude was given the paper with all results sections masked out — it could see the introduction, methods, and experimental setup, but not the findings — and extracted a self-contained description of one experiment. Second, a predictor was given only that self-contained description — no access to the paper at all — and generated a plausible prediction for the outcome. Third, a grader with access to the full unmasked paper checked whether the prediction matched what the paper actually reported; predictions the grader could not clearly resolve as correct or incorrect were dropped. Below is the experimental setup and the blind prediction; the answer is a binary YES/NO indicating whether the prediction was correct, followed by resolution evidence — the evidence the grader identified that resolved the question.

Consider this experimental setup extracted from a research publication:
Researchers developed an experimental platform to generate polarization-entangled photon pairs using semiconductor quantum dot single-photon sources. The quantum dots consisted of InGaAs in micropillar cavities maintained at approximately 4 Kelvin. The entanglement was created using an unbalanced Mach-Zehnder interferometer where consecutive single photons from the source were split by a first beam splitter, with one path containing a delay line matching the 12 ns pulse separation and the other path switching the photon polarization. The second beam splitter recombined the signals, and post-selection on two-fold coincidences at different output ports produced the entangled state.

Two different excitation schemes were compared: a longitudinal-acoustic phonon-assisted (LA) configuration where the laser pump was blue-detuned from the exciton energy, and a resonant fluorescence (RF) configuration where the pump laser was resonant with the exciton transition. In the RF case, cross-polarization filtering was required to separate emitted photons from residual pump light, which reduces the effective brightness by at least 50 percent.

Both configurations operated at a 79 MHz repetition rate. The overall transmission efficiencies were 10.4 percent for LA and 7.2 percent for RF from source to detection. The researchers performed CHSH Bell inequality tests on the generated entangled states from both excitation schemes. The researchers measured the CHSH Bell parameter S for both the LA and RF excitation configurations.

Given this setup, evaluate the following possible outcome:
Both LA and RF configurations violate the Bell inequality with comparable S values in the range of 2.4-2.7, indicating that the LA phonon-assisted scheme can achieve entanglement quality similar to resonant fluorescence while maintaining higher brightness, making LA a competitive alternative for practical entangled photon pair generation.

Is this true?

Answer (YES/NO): YES